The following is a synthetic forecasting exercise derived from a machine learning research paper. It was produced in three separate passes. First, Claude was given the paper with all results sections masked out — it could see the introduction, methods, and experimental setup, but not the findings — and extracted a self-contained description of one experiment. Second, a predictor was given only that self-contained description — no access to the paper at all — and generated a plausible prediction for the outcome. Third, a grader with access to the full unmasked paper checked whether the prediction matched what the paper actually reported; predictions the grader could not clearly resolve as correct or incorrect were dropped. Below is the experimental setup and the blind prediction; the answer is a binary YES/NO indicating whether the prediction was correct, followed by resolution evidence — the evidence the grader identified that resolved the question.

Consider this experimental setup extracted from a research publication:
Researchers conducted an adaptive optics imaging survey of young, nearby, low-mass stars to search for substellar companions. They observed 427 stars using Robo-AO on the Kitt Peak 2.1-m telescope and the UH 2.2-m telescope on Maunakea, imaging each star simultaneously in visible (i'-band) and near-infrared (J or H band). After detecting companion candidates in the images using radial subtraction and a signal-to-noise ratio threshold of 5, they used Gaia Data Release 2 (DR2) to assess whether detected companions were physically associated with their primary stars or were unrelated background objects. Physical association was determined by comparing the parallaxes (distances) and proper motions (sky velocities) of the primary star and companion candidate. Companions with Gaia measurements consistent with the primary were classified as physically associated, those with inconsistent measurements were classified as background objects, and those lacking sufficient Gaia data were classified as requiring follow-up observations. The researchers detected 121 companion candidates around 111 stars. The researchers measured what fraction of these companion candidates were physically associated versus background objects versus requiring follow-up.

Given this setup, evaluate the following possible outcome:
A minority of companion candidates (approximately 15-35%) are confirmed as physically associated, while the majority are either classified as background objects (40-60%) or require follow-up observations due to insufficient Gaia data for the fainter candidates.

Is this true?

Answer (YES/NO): NO